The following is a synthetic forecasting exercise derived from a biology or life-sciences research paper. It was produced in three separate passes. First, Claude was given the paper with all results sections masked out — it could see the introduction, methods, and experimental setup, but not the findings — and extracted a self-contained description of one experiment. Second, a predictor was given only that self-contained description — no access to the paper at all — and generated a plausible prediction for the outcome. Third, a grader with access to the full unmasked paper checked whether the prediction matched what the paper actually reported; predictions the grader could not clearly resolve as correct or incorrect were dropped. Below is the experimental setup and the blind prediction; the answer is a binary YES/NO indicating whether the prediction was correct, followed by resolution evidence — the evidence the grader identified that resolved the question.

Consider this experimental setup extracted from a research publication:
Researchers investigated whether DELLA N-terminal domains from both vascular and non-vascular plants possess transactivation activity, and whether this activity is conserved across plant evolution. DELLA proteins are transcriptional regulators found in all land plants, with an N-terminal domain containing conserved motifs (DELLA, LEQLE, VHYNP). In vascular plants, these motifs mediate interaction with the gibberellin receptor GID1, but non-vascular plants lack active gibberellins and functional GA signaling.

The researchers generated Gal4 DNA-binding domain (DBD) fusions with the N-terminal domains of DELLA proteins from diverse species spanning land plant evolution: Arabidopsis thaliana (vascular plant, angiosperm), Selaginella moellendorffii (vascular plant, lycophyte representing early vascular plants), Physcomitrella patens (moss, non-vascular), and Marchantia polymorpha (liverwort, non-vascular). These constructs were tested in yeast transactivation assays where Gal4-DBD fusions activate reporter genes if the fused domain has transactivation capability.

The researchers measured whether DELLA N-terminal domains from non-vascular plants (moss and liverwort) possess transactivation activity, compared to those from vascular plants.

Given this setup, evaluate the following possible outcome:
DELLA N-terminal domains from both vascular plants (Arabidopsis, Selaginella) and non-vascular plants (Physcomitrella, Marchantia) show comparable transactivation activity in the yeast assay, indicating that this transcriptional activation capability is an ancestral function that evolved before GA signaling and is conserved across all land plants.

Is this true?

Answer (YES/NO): YES